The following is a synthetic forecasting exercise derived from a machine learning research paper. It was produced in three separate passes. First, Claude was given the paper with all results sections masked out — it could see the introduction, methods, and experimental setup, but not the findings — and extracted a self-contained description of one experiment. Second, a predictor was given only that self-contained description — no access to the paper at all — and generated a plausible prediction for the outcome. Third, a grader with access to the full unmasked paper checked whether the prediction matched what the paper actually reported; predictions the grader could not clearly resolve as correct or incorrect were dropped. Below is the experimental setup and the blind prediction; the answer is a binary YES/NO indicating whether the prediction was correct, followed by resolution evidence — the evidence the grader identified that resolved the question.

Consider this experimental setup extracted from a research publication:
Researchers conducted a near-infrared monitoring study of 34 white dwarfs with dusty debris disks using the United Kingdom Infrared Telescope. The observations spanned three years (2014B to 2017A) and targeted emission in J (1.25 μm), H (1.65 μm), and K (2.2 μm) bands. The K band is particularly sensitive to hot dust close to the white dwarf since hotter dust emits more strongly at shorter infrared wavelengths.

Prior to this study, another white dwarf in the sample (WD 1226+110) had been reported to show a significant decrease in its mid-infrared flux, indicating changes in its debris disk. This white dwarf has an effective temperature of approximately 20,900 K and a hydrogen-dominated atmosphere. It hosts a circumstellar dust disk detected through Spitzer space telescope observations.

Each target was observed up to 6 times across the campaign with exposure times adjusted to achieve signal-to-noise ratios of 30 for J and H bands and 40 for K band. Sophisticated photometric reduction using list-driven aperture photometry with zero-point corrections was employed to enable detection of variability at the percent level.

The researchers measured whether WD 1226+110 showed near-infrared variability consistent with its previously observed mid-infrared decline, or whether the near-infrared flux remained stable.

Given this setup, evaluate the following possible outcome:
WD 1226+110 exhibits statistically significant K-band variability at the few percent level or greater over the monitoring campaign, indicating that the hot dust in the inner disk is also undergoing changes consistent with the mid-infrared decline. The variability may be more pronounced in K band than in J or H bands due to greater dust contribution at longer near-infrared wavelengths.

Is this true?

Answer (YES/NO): NO